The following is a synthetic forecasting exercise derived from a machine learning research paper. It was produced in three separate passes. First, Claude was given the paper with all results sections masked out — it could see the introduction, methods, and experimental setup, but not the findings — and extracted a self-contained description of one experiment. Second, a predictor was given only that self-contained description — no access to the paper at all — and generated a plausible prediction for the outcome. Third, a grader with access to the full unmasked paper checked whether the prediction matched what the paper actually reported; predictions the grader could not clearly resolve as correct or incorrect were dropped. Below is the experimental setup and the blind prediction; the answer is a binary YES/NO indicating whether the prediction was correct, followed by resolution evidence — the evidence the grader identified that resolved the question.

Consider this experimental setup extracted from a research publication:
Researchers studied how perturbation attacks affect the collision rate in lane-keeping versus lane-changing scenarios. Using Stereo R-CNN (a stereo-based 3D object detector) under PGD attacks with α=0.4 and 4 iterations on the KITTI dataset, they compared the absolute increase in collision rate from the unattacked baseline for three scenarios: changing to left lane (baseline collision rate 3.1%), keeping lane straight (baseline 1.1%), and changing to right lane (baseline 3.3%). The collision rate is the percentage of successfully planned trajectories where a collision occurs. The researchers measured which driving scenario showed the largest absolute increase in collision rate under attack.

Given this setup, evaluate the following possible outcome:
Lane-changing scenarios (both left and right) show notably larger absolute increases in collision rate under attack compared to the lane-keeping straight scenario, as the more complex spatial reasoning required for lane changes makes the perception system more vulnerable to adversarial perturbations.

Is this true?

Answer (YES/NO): NO